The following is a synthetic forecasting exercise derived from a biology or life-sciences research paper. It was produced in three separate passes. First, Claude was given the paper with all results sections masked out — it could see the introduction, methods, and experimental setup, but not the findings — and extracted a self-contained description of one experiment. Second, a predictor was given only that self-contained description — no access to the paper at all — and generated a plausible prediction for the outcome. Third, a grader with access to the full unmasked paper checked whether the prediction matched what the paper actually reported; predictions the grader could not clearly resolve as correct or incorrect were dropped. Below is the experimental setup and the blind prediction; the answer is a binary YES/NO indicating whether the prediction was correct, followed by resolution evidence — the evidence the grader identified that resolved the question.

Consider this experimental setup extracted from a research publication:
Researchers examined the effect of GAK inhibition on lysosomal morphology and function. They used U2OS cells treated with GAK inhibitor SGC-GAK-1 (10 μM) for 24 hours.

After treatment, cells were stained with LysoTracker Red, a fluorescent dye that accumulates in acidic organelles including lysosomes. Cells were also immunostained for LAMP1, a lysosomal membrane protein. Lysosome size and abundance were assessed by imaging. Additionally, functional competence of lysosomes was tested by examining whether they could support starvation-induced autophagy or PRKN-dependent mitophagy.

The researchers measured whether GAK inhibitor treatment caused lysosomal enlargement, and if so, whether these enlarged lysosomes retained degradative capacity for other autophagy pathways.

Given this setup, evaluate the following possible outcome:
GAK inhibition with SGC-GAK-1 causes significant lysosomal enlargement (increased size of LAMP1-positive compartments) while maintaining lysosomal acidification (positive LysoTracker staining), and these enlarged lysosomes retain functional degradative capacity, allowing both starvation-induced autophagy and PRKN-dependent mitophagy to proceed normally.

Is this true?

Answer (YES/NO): YES